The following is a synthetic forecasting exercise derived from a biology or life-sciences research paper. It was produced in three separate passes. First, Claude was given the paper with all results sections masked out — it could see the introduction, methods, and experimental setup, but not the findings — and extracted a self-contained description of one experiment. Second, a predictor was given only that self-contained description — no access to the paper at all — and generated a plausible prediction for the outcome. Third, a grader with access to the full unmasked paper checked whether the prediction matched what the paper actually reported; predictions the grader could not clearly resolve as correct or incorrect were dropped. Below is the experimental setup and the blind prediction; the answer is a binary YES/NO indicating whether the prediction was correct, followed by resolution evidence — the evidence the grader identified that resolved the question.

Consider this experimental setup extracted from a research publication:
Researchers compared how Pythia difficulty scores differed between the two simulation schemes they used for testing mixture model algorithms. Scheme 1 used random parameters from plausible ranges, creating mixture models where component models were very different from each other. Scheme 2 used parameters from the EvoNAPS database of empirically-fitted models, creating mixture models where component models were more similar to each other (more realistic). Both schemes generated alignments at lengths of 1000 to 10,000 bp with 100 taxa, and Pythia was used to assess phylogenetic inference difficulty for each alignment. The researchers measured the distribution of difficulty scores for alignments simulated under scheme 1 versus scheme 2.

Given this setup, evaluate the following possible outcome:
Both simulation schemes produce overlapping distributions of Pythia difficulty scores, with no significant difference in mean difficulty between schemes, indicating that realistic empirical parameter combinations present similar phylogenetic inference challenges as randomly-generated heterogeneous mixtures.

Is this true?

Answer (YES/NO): NO